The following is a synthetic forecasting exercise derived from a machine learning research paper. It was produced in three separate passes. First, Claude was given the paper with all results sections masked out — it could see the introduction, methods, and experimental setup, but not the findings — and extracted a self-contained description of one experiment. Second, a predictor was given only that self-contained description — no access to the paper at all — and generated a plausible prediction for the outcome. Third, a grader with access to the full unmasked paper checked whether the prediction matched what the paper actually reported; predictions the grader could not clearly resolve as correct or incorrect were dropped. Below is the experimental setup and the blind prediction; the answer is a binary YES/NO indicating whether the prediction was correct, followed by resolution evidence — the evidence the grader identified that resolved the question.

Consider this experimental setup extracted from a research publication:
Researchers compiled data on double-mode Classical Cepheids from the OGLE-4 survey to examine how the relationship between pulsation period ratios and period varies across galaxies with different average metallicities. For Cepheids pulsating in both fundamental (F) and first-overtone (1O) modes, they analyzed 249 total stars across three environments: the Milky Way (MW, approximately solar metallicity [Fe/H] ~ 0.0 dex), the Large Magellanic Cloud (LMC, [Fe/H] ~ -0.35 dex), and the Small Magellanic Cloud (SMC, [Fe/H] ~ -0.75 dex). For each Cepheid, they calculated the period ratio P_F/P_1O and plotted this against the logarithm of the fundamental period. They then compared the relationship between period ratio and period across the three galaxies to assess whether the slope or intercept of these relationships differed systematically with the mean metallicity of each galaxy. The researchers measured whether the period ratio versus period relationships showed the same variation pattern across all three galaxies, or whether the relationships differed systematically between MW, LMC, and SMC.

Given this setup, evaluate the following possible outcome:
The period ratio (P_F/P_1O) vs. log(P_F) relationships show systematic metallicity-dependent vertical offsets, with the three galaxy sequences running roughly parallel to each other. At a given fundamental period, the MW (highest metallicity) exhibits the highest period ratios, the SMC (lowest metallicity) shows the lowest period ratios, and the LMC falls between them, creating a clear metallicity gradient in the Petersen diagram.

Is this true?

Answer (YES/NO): NO